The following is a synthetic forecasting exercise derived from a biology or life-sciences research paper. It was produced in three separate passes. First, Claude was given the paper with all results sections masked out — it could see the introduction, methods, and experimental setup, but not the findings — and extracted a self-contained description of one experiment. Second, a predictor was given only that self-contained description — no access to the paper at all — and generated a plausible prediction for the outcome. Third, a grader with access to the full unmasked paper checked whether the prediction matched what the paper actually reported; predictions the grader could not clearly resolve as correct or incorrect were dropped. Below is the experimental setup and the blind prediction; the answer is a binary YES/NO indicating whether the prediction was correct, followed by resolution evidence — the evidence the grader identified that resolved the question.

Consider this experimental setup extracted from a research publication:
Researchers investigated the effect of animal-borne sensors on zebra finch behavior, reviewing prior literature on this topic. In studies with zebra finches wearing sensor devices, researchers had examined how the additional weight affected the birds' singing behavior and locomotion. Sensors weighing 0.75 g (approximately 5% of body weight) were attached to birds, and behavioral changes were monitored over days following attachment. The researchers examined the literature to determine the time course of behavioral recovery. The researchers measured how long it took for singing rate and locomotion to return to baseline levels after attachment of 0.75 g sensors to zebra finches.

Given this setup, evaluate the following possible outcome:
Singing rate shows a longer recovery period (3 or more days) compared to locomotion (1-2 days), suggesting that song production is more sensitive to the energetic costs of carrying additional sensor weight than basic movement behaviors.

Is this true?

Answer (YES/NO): NO